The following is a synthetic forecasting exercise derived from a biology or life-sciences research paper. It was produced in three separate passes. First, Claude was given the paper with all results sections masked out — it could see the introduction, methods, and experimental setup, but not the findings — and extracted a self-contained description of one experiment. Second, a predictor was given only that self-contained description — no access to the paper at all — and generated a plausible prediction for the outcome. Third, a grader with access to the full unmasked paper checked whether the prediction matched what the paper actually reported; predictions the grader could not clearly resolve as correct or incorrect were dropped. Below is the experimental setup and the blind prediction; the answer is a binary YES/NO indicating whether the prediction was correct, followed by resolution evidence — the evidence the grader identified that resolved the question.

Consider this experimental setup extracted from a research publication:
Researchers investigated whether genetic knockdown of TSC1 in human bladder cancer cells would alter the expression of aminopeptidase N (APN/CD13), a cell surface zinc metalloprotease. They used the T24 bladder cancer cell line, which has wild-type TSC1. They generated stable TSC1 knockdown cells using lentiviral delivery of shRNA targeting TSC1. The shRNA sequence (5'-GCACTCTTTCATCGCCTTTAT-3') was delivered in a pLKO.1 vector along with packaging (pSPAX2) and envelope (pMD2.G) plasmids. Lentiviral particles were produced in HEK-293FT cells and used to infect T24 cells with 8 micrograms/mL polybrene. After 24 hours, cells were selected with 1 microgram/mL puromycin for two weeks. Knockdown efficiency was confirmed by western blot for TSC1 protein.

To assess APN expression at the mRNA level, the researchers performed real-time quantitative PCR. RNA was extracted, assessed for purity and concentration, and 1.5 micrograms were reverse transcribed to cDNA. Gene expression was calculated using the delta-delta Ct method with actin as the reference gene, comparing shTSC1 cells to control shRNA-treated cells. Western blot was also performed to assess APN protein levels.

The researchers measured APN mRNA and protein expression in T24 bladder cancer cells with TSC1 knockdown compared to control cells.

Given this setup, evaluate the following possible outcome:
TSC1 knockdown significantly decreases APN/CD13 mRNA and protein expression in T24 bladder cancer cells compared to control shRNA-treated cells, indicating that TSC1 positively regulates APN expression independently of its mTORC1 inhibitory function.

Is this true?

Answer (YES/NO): NO